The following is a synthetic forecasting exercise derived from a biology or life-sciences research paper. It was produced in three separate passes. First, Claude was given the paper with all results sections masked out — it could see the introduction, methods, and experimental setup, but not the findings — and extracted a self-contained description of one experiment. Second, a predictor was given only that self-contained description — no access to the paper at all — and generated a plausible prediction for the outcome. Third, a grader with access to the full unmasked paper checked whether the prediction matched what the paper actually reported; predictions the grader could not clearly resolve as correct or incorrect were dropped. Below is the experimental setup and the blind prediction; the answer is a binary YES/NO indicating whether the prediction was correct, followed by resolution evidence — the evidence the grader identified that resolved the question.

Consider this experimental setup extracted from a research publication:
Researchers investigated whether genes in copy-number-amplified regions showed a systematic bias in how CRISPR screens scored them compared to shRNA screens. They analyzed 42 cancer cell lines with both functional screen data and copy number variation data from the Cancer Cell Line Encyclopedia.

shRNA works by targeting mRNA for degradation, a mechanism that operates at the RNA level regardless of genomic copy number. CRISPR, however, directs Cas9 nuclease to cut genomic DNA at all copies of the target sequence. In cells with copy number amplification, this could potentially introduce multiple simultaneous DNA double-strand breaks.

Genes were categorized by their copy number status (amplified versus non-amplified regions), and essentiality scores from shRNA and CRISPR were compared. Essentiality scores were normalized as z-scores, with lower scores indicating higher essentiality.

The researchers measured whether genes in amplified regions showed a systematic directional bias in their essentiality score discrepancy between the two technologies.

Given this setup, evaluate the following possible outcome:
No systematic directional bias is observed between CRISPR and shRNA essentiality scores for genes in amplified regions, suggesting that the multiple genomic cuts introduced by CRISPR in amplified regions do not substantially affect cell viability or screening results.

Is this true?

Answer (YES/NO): NO